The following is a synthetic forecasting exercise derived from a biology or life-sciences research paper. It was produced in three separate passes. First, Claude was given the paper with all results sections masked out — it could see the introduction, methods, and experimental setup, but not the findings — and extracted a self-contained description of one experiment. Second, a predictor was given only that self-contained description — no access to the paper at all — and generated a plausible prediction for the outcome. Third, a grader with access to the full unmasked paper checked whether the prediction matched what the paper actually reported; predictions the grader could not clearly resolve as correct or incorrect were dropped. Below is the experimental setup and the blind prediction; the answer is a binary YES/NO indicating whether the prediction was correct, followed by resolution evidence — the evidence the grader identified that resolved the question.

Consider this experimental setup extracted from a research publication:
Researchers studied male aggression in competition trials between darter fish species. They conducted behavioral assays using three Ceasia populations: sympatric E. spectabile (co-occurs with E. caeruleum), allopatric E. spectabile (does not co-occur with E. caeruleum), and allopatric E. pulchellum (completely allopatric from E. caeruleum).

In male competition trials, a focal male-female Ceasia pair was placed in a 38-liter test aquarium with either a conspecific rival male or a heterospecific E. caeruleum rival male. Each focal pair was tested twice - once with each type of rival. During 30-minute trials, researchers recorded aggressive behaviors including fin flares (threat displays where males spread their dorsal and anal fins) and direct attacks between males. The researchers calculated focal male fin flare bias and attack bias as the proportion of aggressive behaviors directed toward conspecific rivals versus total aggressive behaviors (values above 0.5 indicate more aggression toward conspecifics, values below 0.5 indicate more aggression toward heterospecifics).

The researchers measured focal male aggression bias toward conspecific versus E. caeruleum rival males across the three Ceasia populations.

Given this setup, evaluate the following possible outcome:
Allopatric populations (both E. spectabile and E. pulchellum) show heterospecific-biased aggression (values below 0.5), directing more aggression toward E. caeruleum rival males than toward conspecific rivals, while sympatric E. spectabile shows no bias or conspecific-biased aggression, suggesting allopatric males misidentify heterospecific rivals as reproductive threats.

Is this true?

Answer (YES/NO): NO